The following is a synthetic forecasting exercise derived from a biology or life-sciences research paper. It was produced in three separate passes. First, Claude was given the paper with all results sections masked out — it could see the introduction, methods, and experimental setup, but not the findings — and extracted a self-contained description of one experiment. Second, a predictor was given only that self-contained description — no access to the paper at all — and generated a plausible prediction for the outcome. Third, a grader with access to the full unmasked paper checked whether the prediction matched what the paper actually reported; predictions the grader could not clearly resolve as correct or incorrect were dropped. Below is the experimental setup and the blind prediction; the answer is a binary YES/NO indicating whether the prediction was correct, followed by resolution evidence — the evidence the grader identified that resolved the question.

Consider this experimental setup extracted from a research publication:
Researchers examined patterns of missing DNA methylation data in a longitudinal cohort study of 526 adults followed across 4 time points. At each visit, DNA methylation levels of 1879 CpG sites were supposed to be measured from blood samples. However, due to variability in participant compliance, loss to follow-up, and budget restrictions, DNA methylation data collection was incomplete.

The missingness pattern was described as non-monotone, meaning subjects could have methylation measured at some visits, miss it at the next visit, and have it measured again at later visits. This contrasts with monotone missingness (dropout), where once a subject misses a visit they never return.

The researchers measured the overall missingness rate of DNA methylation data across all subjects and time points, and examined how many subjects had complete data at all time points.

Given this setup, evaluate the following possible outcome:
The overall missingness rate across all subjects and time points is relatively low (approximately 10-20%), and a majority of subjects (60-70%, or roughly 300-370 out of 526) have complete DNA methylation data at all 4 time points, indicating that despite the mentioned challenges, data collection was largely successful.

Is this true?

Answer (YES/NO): NO